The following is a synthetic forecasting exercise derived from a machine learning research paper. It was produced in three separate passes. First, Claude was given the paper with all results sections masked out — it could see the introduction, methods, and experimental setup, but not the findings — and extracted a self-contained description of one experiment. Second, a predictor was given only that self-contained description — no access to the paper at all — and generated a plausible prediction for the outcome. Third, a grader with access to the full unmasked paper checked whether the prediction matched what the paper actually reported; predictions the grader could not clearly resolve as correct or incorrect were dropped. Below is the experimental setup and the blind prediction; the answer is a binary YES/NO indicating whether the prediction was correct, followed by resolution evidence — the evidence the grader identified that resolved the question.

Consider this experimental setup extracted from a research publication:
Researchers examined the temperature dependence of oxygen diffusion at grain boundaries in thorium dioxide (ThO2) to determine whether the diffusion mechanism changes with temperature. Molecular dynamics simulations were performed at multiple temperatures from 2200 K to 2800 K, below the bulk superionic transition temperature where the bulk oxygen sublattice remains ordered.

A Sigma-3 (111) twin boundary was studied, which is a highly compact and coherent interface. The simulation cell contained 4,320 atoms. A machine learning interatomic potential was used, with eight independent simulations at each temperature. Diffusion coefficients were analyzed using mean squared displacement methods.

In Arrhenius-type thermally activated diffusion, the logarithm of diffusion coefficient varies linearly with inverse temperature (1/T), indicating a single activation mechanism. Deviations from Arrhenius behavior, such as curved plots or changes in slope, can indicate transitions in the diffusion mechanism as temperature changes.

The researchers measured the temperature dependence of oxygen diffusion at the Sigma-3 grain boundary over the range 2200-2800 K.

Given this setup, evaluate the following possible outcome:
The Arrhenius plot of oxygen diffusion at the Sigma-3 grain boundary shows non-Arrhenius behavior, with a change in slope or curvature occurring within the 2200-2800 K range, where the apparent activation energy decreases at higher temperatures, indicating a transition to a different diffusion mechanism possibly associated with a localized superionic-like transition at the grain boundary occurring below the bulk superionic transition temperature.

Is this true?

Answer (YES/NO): NO